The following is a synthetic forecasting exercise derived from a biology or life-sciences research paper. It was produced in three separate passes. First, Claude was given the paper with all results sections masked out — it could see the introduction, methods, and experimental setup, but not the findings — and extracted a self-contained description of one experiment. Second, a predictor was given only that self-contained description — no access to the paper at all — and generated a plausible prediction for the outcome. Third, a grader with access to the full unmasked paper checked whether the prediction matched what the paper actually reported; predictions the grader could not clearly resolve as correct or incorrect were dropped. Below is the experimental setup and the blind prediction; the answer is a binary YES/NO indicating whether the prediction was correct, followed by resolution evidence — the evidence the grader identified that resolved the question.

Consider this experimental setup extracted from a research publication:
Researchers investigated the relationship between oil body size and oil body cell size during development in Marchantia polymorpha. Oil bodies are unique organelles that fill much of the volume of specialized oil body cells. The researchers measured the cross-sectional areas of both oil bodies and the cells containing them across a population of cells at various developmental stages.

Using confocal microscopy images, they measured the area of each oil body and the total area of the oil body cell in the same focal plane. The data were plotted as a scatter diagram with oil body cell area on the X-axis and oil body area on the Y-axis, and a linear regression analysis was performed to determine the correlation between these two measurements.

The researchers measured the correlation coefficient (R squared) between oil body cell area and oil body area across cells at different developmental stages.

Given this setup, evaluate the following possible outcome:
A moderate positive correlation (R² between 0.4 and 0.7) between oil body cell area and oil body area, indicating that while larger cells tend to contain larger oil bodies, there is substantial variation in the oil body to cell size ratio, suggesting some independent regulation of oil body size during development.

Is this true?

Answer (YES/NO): NO